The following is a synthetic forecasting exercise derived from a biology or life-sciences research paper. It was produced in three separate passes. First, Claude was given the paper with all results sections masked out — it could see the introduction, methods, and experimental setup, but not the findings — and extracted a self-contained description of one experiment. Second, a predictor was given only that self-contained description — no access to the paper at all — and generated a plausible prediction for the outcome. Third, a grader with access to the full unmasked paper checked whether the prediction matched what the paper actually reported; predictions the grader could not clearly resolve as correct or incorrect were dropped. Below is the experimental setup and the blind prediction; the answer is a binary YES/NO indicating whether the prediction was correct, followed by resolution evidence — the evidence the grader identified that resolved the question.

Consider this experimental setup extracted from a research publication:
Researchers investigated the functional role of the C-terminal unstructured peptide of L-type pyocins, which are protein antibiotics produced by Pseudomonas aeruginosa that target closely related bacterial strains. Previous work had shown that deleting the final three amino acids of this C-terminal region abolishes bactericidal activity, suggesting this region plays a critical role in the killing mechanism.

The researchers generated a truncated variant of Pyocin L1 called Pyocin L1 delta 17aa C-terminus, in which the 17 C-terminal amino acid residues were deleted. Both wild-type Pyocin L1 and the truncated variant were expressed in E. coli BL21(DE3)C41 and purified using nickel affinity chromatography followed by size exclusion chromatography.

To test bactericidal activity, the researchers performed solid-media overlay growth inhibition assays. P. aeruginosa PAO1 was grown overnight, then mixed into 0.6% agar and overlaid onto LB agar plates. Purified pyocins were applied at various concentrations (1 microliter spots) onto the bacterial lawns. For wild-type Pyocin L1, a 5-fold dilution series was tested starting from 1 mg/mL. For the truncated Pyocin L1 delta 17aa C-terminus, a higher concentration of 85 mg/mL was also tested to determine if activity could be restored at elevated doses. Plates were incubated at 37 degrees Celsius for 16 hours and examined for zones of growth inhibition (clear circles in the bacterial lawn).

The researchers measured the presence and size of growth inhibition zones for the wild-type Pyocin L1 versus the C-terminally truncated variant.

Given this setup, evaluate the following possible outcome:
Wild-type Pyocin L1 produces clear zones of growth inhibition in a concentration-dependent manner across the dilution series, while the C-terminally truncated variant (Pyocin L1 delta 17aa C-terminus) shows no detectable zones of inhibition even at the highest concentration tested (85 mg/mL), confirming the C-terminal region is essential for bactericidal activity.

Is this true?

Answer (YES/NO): YES